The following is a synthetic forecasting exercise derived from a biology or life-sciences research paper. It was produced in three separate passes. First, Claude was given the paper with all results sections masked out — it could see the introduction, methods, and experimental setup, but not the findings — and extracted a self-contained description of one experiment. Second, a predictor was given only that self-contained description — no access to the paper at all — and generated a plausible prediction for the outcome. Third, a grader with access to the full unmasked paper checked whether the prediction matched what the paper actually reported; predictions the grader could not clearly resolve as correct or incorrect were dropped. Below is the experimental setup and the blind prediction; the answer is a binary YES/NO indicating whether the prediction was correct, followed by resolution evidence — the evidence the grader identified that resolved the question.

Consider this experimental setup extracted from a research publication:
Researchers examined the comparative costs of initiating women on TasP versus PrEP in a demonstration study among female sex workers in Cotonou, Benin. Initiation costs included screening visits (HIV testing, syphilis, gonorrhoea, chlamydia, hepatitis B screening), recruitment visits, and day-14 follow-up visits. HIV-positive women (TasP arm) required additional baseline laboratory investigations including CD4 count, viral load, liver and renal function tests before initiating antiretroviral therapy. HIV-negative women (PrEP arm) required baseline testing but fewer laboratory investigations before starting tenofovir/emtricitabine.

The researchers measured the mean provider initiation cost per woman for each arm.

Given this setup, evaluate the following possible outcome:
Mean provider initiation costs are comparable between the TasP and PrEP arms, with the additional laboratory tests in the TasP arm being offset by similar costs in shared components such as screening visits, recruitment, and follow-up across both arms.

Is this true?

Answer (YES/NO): NO